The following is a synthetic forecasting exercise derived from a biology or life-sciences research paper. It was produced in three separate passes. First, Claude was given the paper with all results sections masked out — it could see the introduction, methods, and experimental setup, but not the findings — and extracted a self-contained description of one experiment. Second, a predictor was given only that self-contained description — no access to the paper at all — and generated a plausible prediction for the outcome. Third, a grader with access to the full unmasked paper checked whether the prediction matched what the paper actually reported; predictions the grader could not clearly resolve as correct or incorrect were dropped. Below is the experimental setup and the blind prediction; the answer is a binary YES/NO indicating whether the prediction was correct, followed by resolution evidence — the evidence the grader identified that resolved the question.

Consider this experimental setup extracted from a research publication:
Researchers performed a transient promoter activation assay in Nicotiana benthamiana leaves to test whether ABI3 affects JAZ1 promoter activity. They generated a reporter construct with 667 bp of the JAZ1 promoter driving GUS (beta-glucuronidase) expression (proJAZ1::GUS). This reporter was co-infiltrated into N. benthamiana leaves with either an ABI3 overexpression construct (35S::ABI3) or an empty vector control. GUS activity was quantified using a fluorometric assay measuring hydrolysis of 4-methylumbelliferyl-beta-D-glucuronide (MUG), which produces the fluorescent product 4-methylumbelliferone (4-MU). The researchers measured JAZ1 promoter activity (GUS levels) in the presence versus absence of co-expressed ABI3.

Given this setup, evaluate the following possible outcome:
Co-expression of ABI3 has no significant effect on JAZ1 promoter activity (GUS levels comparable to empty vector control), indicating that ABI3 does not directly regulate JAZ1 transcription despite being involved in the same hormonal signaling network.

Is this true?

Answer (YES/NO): NO